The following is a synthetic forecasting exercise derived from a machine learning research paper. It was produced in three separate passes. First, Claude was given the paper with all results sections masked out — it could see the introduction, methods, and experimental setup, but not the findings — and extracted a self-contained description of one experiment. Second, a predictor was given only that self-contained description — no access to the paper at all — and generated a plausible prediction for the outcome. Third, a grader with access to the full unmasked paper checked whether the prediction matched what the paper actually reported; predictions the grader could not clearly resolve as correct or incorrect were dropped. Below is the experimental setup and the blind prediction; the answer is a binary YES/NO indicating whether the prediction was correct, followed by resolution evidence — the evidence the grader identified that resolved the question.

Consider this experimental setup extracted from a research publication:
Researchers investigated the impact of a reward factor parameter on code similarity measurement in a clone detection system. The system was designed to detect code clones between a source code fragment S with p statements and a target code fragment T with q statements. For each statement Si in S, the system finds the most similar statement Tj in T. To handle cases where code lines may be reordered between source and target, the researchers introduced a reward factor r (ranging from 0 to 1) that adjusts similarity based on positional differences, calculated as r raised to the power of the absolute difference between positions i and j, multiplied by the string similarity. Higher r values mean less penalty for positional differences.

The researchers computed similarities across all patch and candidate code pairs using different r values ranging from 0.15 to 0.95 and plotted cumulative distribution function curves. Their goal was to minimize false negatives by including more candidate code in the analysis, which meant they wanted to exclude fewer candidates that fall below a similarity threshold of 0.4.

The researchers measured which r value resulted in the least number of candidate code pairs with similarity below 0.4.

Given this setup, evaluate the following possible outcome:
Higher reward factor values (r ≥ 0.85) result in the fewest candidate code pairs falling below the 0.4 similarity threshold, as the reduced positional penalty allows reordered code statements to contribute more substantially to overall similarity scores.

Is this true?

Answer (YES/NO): YES